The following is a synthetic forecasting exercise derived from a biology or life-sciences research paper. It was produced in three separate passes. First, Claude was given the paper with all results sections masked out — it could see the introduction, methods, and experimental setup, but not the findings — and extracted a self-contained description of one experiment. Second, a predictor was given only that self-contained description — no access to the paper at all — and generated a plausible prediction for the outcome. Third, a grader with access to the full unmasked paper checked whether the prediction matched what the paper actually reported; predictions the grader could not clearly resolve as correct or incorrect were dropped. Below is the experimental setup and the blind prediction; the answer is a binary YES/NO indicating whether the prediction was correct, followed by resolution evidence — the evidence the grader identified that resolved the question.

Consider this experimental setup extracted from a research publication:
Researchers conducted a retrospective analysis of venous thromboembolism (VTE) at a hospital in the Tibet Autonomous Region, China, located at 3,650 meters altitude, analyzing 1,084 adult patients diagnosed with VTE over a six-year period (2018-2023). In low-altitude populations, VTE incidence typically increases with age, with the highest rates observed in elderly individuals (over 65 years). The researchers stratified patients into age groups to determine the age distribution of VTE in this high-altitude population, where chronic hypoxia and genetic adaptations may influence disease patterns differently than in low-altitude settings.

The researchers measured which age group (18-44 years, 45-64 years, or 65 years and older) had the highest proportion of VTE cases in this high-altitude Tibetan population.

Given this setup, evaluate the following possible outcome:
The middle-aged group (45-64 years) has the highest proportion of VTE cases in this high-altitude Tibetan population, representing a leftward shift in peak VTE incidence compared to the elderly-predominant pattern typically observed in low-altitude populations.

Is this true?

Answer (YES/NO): YES